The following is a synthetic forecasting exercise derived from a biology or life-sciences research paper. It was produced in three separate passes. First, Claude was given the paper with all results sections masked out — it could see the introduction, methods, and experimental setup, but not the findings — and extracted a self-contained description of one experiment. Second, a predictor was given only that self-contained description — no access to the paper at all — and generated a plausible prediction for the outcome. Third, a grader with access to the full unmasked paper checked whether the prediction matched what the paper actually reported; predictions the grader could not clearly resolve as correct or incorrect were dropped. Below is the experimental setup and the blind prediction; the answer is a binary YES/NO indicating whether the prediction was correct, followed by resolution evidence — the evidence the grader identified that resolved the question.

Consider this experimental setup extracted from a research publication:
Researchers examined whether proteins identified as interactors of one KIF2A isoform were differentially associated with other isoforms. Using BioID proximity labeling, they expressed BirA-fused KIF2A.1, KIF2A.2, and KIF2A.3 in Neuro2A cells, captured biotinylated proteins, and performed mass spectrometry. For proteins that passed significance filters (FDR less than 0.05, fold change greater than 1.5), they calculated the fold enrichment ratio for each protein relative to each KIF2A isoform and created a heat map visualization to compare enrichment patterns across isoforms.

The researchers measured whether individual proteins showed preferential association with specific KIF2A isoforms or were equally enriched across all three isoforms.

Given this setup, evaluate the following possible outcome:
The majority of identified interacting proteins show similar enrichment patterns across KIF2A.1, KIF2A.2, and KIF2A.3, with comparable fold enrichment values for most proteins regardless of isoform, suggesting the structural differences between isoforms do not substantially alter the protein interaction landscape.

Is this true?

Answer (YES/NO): NO